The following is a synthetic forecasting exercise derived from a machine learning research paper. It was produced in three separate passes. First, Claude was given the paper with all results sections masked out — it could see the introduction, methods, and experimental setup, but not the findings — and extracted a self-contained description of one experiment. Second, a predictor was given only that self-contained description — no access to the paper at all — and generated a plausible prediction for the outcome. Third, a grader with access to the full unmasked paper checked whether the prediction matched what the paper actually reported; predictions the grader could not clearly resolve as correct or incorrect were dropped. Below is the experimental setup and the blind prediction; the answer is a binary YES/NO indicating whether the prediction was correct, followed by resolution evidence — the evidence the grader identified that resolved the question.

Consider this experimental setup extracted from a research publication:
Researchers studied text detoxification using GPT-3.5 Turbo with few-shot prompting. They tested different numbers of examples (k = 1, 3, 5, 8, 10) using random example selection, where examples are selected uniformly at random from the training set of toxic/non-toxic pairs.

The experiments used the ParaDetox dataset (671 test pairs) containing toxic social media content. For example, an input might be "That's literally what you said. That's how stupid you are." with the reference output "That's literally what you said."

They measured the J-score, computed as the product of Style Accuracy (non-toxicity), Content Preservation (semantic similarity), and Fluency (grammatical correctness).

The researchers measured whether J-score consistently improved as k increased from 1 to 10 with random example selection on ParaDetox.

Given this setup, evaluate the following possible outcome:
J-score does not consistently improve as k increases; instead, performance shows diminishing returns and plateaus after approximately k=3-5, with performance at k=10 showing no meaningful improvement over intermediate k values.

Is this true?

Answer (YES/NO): NO